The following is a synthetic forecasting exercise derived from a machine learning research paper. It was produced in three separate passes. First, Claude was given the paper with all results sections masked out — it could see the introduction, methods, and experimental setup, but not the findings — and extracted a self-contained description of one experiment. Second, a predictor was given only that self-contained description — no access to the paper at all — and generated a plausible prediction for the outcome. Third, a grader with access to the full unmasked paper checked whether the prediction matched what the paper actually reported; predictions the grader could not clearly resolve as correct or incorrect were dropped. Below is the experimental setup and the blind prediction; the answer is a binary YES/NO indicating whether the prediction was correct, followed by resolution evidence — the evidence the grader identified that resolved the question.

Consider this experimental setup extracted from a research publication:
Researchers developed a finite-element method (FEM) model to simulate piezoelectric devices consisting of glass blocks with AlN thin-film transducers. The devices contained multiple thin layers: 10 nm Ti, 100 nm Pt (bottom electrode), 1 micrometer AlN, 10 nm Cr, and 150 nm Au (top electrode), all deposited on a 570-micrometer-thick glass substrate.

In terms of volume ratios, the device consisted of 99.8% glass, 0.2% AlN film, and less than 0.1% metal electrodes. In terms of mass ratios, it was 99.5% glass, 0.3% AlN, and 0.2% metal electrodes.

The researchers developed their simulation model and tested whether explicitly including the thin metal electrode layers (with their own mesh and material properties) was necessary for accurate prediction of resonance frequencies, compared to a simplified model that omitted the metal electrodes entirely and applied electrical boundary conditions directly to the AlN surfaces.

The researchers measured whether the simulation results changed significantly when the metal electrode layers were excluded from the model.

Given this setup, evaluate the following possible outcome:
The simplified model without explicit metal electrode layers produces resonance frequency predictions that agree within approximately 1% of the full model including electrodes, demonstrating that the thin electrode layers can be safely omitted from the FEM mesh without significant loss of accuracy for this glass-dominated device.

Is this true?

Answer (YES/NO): YES